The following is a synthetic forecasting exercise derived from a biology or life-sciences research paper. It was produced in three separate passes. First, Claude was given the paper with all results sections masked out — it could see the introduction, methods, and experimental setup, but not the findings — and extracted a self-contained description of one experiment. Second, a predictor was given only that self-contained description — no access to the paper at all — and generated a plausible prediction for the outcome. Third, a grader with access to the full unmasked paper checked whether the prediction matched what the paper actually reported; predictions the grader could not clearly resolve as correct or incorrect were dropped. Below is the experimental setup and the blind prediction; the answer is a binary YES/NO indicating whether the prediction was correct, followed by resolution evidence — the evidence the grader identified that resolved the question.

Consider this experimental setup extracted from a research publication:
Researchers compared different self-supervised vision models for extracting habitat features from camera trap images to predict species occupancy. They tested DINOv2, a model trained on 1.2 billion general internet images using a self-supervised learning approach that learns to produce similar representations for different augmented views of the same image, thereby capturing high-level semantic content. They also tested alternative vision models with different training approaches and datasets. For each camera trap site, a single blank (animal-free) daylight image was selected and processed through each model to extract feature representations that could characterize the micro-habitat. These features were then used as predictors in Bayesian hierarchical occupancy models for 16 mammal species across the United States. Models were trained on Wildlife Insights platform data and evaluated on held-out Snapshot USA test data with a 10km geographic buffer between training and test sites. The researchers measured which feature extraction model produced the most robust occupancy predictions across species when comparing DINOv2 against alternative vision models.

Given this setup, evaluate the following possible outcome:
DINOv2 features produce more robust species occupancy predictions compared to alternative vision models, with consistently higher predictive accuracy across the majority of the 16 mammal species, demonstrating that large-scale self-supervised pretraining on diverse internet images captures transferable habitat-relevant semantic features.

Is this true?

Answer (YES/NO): YES